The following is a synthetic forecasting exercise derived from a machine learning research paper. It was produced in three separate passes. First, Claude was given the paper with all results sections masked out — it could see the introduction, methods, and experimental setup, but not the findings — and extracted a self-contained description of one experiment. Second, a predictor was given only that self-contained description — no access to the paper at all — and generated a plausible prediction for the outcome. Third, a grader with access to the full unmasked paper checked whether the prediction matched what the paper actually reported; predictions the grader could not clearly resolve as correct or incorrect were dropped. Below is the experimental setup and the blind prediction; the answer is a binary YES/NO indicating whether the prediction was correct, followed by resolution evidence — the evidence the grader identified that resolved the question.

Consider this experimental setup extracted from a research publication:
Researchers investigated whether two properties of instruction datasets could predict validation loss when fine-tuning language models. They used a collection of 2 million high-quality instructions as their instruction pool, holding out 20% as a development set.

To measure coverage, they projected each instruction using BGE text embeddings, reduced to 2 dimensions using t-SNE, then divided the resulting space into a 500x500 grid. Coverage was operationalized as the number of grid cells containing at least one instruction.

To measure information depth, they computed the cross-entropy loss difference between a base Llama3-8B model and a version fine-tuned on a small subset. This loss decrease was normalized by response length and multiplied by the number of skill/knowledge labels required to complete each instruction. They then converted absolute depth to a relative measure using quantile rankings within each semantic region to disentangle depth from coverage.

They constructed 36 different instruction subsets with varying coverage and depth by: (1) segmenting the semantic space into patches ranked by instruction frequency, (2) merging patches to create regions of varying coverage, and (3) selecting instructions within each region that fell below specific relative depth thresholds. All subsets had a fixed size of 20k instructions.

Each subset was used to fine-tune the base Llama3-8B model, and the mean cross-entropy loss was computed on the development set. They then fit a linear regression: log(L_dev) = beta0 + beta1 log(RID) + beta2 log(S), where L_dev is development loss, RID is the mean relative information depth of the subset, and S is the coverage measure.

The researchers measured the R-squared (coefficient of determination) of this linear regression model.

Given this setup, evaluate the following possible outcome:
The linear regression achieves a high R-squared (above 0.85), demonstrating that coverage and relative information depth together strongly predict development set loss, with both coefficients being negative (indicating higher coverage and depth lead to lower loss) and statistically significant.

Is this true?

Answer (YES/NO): NO